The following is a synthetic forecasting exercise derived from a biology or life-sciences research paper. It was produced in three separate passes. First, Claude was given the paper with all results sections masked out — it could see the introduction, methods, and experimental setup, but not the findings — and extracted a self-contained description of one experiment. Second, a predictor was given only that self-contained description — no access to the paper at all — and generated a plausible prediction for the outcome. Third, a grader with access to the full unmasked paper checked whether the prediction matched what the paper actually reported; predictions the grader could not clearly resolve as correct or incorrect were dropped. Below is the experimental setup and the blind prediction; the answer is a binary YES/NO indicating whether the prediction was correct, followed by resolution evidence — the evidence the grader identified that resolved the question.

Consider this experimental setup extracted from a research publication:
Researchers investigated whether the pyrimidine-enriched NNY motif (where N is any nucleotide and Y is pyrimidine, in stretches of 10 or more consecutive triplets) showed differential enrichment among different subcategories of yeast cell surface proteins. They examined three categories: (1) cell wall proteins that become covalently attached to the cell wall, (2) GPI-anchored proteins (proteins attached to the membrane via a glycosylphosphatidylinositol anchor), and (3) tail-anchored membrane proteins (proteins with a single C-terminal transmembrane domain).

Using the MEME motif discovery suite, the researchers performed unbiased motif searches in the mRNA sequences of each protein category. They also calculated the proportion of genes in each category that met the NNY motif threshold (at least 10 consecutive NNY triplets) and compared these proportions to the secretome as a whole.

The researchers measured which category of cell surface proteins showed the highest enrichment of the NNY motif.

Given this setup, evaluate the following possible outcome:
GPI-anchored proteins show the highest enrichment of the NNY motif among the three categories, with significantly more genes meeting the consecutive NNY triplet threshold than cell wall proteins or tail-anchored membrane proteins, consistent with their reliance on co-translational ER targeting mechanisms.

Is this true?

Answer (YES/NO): NO